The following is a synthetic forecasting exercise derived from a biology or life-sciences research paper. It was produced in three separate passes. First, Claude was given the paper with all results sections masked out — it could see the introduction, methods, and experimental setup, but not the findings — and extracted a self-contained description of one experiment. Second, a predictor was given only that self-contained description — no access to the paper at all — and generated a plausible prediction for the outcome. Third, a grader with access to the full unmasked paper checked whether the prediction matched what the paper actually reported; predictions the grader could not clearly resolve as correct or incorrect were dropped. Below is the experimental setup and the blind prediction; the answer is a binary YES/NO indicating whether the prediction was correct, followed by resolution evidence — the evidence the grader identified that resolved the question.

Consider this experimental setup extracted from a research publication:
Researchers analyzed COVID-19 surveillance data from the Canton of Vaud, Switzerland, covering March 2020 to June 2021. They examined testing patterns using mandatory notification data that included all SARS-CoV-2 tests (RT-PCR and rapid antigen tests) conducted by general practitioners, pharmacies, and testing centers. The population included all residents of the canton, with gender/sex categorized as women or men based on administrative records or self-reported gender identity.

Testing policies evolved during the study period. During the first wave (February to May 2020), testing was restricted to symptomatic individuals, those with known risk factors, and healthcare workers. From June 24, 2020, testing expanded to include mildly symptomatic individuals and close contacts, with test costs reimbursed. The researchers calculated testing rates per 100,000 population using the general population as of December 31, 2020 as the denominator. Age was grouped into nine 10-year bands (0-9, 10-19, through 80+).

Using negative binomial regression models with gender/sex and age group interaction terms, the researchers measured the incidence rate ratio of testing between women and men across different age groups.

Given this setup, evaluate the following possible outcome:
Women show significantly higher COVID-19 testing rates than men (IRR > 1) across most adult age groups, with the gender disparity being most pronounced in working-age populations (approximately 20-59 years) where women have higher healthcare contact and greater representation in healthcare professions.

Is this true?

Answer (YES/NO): NO